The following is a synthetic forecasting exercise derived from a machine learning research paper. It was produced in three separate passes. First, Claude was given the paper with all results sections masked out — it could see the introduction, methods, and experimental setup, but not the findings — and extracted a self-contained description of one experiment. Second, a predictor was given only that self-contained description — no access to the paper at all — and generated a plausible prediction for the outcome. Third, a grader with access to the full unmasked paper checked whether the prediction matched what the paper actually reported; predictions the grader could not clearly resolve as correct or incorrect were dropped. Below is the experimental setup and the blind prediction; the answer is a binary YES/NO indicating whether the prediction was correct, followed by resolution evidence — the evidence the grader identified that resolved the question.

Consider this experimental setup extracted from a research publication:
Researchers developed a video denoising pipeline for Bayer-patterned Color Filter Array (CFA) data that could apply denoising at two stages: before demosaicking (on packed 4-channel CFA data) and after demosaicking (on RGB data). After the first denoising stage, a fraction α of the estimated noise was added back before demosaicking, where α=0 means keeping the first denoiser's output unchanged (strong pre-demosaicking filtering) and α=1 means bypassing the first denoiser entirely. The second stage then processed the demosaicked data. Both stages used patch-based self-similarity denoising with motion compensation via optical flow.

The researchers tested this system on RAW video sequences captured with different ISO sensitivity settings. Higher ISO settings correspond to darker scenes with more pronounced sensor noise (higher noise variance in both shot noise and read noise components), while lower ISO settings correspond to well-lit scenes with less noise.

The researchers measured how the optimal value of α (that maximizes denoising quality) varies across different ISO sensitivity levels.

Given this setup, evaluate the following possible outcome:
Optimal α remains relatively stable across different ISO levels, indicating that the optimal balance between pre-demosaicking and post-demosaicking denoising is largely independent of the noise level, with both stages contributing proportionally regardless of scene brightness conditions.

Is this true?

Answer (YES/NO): NO